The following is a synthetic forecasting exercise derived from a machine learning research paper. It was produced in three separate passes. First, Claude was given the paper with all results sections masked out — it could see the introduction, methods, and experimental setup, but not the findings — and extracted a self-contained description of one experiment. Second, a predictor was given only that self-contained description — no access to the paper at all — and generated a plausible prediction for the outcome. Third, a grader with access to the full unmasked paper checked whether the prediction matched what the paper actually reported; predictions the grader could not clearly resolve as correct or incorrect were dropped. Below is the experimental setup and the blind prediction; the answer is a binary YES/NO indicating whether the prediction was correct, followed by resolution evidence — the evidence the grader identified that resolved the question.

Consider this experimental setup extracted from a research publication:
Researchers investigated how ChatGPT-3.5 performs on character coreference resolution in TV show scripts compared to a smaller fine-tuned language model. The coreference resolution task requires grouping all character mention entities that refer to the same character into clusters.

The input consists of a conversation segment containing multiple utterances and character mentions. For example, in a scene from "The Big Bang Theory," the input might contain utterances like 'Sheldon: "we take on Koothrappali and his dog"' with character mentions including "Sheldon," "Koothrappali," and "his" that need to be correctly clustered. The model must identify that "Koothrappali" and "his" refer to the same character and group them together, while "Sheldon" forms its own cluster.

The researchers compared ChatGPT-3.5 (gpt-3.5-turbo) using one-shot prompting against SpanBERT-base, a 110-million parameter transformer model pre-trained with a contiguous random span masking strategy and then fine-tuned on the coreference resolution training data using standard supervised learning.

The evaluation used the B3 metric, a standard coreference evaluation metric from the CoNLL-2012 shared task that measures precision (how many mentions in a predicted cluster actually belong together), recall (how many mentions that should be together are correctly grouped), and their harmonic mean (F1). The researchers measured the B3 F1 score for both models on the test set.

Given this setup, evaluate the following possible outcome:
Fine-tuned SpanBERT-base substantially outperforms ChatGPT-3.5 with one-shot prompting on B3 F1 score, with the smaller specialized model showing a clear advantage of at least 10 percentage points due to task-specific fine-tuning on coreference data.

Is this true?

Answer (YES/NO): YES